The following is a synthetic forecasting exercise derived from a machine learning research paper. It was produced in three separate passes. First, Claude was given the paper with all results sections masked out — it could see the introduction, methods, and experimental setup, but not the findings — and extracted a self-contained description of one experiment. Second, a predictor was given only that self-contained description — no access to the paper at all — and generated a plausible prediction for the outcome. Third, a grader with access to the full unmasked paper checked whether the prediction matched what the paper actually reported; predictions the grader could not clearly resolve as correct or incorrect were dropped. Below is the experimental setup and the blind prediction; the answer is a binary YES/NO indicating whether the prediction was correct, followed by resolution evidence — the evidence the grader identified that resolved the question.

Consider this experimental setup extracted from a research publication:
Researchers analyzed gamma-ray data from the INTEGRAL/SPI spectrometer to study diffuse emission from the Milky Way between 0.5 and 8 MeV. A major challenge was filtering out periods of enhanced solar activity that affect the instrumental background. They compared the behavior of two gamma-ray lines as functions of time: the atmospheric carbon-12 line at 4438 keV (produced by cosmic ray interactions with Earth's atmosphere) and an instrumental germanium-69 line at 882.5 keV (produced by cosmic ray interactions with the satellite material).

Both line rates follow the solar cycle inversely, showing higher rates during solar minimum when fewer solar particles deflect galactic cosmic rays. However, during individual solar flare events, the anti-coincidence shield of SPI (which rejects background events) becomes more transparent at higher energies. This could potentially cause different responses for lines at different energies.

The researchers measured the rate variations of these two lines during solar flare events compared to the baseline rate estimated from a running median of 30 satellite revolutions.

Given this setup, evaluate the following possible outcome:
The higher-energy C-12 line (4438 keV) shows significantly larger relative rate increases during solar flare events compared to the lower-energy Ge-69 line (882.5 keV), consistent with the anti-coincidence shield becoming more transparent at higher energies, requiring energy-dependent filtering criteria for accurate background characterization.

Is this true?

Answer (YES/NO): YES